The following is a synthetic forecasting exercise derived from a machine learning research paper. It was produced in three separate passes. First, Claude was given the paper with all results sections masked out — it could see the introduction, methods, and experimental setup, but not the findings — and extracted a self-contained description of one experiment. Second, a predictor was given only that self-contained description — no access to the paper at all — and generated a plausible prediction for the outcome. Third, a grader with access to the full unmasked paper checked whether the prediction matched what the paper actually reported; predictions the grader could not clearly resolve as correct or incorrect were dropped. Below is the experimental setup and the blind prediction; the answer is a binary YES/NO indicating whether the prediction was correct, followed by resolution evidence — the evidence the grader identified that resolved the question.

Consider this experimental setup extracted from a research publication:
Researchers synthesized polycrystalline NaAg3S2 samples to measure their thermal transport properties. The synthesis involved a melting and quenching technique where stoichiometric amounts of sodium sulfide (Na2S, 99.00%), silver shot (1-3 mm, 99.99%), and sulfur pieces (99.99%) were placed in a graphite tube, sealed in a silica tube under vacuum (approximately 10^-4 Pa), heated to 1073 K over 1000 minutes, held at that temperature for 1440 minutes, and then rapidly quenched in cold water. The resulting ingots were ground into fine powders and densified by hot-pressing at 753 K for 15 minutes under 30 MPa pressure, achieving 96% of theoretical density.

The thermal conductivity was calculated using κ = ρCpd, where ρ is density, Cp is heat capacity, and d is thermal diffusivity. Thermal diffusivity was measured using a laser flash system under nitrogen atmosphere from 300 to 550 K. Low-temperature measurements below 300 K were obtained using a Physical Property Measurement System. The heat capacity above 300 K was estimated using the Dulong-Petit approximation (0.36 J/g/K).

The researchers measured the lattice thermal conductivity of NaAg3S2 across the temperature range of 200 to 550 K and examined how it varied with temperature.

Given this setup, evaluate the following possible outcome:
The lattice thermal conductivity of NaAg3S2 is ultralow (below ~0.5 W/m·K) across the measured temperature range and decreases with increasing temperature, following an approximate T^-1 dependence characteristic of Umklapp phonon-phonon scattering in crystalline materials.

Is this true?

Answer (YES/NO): NO